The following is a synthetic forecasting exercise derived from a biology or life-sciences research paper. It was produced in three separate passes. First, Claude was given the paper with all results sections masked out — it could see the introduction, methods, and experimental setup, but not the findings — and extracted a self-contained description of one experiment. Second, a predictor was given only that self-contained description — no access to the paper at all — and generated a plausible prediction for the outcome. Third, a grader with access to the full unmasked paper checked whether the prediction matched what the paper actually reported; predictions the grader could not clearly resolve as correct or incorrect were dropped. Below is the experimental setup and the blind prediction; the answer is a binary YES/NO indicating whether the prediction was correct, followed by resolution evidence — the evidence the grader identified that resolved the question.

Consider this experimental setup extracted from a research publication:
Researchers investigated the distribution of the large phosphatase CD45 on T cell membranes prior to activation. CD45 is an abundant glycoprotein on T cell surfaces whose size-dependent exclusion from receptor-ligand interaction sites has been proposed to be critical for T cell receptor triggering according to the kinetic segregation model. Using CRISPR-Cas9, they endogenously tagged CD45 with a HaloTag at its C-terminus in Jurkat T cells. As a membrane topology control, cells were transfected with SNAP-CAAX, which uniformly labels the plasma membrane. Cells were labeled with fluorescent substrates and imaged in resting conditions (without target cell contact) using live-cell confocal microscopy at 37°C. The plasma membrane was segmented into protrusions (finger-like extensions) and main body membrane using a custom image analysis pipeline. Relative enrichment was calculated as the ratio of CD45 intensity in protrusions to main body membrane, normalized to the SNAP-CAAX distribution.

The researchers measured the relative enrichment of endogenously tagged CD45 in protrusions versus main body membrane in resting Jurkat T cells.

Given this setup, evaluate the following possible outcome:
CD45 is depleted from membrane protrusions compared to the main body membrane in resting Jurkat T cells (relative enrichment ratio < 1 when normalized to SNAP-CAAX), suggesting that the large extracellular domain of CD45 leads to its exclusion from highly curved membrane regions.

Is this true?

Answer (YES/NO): NO